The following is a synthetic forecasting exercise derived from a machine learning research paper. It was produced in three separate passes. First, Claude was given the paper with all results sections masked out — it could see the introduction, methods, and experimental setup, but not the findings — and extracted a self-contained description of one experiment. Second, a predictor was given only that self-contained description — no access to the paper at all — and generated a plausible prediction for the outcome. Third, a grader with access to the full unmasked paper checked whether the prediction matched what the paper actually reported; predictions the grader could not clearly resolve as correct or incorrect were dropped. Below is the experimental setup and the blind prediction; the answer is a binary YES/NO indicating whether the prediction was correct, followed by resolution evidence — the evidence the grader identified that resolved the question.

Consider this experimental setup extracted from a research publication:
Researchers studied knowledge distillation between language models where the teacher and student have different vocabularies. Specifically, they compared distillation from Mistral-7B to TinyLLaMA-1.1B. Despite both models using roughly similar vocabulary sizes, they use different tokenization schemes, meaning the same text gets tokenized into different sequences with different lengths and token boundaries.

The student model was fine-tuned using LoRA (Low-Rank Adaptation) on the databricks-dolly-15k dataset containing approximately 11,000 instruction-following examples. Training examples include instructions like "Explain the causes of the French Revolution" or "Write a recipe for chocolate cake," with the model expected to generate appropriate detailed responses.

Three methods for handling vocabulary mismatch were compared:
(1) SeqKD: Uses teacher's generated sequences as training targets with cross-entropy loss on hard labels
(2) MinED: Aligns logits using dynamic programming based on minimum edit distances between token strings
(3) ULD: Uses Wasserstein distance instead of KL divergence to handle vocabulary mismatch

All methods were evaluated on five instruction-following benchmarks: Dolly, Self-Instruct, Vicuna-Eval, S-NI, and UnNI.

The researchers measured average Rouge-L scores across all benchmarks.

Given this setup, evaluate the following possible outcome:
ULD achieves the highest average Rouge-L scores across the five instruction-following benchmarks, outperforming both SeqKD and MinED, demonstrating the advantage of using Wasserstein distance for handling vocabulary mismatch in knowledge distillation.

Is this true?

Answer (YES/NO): NO